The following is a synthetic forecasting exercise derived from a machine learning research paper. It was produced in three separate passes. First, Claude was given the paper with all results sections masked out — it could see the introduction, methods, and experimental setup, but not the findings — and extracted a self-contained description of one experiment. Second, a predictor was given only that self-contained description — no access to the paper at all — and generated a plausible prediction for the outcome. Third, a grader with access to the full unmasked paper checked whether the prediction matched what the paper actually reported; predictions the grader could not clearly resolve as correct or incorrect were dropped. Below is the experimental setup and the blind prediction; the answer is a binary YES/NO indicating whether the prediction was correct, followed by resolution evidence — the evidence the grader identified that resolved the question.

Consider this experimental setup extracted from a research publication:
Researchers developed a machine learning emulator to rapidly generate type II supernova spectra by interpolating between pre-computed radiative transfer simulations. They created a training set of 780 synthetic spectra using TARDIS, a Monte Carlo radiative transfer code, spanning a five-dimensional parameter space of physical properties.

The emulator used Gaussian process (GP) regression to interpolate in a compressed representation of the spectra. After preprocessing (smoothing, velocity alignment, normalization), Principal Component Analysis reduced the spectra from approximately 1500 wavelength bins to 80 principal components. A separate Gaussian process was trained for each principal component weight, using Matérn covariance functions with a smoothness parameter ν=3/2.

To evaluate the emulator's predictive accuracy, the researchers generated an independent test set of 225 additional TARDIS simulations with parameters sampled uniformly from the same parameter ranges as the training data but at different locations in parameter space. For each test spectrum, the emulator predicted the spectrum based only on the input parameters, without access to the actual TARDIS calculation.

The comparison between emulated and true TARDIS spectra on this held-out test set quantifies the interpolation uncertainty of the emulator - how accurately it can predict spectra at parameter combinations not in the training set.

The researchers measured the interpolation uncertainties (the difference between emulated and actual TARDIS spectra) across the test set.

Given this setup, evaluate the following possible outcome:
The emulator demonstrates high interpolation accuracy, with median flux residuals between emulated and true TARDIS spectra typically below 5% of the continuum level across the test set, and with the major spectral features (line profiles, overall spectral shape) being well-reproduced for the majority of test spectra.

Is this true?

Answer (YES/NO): YES